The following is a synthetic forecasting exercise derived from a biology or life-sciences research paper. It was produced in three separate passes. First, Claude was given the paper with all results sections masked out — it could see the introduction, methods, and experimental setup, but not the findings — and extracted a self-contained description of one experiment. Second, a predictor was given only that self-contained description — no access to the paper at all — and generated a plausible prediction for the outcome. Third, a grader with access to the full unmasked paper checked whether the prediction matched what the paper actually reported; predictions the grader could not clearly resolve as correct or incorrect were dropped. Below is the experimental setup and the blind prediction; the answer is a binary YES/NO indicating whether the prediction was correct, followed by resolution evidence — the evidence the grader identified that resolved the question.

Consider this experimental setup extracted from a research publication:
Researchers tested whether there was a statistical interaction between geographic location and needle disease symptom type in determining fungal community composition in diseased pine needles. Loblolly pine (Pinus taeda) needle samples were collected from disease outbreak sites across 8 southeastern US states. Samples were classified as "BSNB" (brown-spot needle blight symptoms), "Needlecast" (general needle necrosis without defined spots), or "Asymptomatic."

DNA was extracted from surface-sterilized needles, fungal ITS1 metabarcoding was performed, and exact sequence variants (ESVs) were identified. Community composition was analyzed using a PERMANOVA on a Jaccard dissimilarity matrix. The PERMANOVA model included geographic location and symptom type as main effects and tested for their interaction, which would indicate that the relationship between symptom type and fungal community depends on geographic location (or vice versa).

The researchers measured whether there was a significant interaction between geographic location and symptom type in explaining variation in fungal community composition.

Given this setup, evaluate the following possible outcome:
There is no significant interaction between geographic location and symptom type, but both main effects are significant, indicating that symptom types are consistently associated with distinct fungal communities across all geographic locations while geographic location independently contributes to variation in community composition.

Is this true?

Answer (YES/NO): NO